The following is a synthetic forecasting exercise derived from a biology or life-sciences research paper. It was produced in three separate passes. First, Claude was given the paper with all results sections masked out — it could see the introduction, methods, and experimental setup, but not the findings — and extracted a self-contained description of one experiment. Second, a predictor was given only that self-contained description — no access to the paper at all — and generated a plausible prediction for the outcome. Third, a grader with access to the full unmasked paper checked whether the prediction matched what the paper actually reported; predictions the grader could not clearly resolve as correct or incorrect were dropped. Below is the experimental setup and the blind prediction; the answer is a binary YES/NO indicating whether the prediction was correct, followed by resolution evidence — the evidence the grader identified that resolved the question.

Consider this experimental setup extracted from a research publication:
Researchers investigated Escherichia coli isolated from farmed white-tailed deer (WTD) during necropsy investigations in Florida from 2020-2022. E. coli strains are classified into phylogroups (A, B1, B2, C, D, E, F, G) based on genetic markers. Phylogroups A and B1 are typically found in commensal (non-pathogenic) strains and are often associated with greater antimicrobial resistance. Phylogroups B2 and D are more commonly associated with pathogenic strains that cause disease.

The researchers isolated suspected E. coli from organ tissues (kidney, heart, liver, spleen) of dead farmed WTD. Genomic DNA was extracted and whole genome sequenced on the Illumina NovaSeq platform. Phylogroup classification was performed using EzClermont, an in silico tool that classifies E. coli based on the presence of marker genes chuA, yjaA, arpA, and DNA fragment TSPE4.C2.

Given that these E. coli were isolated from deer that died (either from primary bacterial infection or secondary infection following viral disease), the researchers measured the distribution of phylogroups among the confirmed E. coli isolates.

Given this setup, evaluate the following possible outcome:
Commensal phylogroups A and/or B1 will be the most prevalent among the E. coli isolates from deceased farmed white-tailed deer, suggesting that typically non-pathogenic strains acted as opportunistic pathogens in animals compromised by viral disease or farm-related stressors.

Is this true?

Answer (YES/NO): YES